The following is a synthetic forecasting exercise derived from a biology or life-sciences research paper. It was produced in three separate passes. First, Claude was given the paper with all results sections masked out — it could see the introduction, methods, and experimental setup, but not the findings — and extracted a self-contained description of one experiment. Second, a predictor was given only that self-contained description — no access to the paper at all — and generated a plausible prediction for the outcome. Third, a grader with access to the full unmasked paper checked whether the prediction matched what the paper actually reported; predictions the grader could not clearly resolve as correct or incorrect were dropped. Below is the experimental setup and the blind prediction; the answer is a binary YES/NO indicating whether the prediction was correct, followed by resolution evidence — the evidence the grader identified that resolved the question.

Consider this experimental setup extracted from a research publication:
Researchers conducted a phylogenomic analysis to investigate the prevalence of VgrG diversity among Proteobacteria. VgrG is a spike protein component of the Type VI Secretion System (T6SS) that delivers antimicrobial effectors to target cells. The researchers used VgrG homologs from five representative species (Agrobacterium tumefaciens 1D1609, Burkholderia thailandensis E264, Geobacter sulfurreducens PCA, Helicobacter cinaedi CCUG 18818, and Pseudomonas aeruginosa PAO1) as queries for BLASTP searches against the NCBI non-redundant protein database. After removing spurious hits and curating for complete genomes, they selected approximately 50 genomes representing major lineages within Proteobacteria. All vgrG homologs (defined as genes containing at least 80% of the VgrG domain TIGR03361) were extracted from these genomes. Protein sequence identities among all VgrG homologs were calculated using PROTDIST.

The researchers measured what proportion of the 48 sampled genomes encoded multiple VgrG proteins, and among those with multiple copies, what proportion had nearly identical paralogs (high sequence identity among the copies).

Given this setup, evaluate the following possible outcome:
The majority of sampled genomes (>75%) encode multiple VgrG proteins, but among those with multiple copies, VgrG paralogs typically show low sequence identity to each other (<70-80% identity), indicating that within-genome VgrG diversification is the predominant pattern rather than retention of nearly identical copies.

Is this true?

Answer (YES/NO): NO